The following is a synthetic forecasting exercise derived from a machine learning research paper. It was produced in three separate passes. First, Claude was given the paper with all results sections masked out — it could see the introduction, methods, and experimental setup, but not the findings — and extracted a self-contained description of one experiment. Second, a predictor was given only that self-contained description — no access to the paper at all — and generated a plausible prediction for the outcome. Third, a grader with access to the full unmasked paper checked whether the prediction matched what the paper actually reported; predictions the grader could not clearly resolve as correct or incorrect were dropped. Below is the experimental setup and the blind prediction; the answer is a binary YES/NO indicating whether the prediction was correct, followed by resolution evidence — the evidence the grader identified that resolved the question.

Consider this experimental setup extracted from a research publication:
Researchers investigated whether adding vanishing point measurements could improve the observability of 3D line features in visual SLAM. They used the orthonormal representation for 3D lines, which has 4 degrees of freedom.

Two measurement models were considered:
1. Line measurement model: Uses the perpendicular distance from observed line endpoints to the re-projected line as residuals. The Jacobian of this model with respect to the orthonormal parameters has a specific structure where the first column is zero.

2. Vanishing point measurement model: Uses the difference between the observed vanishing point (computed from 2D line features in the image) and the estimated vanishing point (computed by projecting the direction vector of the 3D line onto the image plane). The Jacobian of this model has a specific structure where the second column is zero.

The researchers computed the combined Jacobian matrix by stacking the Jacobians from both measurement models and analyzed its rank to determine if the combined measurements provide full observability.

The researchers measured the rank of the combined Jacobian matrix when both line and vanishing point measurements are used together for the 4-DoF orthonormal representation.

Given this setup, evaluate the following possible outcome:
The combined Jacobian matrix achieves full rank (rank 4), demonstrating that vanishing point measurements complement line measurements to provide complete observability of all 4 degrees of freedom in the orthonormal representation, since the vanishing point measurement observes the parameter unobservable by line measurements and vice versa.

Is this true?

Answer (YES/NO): YES